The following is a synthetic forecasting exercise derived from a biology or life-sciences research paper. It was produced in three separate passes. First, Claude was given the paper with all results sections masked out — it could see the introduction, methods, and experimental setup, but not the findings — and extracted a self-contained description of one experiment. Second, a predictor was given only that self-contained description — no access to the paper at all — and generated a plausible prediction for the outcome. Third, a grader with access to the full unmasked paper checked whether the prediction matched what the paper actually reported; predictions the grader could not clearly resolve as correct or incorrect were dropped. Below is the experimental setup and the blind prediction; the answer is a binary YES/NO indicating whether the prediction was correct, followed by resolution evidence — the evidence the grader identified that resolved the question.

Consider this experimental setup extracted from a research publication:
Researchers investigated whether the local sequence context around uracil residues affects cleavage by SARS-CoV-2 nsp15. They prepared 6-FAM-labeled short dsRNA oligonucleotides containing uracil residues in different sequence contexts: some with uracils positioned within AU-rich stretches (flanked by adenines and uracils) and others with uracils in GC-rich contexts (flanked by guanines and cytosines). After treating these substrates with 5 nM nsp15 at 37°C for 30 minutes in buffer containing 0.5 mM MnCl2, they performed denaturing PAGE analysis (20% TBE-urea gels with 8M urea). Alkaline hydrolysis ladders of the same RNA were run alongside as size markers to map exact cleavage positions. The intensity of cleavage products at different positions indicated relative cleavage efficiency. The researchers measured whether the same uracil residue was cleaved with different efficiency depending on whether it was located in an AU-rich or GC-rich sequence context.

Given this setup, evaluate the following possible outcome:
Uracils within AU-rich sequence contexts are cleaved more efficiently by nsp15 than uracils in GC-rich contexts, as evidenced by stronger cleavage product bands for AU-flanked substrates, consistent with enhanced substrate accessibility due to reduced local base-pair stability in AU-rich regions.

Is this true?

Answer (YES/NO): YES